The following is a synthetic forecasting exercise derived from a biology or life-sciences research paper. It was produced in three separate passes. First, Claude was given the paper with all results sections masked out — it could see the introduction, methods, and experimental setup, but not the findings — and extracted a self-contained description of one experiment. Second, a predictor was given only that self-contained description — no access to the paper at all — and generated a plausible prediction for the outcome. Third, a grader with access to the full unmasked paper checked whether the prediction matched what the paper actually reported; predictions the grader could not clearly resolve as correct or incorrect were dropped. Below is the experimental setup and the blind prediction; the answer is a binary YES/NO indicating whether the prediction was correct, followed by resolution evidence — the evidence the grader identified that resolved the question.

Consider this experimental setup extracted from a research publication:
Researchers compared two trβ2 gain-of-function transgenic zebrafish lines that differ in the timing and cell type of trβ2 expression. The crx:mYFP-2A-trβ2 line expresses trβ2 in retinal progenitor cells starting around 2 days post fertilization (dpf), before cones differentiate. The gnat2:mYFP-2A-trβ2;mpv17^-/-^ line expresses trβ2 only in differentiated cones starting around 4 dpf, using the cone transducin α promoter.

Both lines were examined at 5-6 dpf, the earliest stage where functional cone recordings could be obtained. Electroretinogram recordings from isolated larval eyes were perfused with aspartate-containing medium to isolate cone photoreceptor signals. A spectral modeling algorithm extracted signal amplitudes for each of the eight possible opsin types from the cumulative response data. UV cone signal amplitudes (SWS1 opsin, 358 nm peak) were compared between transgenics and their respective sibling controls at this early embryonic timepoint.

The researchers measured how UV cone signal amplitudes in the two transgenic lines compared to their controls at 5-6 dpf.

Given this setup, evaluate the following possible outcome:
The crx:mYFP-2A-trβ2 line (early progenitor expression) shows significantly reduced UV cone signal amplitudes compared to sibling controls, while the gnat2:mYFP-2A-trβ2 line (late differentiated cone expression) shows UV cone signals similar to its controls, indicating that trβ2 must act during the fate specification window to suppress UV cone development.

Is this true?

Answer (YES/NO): YES